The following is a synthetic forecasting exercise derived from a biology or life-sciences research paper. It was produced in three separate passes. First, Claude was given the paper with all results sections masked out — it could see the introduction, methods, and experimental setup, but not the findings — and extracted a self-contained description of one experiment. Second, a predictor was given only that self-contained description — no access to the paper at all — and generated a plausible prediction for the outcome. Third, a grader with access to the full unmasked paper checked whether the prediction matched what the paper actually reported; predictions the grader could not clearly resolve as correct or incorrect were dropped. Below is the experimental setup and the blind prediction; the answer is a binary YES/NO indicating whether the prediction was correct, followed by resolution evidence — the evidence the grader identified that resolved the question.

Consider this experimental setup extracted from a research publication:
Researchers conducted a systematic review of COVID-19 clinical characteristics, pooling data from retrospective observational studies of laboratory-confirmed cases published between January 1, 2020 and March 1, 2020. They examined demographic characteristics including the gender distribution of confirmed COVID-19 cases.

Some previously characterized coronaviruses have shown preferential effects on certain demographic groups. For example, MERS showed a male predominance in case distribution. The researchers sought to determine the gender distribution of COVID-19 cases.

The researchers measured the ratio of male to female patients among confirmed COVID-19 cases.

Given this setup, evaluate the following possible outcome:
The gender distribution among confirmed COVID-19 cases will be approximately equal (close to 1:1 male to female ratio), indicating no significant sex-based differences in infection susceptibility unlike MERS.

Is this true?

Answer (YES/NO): YES